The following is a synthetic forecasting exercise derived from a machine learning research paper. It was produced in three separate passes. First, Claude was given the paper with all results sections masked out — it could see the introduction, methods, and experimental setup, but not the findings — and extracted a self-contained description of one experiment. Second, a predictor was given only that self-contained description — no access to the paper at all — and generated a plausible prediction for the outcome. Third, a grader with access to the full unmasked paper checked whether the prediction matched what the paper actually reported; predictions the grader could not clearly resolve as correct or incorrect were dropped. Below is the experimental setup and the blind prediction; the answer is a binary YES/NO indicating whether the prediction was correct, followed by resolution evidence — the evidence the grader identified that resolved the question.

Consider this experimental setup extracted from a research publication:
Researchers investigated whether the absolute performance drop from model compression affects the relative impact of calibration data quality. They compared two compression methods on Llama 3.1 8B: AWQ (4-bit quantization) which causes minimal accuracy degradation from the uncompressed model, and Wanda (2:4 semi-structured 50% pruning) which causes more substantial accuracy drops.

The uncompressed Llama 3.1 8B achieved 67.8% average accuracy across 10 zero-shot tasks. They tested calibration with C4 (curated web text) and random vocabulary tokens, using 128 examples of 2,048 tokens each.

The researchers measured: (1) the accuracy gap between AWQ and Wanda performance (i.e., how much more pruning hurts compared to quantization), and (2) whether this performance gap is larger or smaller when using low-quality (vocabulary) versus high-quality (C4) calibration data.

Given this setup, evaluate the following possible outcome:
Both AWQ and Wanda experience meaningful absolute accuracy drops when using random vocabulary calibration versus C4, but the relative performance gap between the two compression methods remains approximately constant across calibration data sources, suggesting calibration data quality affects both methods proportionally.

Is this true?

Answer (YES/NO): NO